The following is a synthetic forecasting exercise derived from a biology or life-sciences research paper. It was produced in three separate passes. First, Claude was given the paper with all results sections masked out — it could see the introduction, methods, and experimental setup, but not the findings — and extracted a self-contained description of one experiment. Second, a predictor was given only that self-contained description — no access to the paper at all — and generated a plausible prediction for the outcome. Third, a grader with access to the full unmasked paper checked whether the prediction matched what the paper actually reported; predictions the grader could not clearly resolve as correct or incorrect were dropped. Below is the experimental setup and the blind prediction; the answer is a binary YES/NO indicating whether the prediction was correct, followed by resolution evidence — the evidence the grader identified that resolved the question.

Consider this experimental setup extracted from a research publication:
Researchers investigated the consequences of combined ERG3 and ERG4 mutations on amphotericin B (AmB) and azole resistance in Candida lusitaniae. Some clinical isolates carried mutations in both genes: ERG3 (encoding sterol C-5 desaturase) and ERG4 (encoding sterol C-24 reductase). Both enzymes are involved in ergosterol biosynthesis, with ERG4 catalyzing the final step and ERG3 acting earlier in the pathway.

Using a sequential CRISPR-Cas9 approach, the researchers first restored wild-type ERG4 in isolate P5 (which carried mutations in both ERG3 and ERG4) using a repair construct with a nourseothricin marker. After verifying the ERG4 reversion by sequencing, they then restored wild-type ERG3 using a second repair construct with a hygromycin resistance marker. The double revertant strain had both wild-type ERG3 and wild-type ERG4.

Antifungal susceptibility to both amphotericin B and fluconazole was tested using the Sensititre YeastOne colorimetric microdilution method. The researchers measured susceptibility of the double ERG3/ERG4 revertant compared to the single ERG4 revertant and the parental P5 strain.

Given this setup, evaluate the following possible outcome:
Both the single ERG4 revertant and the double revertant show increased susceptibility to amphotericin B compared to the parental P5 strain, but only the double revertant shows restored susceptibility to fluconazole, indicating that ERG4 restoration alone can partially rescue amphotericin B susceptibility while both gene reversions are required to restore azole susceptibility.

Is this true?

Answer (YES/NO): NO